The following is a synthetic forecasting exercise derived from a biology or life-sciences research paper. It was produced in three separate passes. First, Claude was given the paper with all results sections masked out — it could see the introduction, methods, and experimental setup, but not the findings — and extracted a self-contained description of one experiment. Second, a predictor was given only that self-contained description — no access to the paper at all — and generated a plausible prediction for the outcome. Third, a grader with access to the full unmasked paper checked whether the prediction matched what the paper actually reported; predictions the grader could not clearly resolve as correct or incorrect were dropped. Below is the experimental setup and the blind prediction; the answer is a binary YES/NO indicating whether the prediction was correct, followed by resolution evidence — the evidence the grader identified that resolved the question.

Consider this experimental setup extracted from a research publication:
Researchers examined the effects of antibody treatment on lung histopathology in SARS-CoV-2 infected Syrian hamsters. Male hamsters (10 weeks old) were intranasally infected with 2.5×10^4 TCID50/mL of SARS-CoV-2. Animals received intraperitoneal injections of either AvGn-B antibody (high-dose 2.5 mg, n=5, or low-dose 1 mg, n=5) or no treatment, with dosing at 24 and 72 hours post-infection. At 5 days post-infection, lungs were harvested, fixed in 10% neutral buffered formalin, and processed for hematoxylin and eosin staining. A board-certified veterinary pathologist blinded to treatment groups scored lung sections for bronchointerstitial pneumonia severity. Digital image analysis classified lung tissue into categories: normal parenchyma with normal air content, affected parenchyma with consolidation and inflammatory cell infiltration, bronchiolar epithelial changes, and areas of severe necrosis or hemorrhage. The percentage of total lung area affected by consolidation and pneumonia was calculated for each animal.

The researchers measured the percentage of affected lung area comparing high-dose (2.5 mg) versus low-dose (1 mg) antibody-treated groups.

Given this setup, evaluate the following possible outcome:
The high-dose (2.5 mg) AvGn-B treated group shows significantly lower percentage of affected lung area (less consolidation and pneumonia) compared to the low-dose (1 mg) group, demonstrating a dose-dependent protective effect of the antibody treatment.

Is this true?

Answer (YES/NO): YES